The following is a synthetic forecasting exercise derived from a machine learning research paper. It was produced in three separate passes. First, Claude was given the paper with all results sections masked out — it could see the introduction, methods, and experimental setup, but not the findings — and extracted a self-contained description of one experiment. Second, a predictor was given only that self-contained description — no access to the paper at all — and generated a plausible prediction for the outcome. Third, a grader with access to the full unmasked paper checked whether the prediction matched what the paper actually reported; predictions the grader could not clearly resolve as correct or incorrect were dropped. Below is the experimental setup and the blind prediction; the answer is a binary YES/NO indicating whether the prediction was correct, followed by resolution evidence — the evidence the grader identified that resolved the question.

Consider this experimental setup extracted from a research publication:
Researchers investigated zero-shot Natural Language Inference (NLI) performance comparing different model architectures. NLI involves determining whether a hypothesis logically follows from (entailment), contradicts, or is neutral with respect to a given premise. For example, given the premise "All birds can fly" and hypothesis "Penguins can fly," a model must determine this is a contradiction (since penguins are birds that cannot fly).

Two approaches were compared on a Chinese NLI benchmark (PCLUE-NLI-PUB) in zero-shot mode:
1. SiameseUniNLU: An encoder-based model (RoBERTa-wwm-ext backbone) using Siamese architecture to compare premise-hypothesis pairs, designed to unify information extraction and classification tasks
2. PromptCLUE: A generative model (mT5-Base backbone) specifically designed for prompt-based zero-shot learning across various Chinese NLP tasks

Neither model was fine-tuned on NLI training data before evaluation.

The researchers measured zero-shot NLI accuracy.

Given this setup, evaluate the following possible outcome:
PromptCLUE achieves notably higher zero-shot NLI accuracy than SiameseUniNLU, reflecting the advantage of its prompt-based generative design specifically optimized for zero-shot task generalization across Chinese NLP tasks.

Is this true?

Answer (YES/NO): NO